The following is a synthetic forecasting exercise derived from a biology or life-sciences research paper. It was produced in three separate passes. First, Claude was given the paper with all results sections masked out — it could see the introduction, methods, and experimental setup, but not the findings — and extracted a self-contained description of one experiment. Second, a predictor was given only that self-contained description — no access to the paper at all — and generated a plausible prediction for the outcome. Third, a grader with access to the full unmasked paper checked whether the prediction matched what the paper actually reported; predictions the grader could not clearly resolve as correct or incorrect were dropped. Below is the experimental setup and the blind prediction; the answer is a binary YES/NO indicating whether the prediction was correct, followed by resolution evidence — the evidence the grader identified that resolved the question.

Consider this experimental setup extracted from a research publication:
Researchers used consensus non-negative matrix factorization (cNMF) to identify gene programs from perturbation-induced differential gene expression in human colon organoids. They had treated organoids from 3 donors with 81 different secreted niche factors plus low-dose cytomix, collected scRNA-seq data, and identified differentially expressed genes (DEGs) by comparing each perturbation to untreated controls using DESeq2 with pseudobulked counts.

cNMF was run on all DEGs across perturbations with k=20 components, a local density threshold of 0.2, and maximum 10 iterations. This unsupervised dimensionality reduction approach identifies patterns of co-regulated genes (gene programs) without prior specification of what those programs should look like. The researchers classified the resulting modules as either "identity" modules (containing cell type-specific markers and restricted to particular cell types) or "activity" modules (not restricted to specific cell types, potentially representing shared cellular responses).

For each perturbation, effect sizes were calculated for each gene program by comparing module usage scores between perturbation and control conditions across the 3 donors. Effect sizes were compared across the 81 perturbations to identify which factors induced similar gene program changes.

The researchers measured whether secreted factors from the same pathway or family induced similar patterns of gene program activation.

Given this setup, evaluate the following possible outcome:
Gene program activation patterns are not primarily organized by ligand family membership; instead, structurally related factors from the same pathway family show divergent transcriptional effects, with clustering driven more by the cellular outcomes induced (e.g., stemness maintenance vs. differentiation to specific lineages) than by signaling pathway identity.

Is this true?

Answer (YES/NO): NO